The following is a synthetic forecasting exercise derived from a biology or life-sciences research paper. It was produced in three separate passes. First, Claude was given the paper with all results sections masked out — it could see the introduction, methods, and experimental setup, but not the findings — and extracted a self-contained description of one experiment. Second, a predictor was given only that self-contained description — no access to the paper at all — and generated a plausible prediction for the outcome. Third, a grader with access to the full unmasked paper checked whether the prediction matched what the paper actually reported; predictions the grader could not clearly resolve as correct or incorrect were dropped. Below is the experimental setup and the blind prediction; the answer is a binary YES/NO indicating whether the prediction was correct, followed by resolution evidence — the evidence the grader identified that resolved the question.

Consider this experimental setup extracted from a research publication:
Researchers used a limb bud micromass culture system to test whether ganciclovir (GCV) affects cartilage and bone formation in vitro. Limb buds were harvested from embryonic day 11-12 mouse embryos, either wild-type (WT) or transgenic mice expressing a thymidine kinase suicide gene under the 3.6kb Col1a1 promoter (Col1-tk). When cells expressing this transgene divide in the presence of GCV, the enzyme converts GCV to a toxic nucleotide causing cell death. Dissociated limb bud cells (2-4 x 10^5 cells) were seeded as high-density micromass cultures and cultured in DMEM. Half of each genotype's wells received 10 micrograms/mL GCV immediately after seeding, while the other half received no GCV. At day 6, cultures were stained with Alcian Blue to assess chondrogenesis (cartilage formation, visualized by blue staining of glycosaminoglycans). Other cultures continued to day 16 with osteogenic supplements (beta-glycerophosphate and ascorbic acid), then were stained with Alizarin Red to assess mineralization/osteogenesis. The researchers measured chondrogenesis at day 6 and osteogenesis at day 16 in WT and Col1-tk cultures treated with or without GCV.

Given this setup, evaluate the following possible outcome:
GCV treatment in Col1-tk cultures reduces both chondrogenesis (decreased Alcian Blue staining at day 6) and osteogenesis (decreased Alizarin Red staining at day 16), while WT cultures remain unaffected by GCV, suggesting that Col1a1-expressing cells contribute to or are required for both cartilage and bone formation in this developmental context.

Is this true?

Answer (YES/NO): YES